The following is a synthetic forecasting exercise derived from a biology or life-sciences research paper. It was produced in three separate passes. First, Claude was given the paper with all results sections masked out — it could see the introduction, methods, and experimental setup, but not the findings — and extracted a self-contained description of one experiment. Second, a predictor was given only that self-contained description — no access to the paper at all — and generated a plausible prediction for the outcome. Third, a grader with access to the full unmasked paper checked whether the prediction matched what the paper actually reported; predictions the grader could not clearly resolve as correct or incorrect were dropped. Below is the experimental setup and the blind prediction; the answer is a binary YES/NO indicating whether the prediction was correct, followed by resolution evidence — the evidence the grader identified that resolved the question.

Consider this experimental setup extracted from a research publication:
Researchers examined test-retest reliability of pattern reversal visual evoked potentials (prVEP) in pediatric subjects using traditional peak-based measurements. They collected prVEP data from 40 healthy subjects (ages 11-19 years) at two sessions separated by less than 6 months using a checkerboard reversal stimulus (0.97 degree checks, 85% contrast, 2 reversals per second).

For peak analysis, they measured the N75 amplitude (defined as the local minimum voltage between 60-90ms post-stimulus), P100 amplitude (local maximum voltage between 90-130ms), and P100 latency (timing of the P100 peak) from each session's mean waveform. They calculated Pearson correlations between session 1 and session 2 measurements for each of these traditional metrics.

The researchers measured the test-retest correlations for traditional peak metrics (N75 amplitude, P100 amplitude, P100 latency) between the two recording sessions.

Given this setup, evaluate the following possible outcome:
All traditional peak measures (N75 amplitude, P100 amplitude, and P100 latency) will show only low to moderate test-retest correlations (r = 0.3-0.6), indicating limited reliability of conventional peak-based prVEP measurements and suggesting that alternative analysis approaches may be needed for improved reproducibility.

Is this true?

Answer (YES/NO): NO